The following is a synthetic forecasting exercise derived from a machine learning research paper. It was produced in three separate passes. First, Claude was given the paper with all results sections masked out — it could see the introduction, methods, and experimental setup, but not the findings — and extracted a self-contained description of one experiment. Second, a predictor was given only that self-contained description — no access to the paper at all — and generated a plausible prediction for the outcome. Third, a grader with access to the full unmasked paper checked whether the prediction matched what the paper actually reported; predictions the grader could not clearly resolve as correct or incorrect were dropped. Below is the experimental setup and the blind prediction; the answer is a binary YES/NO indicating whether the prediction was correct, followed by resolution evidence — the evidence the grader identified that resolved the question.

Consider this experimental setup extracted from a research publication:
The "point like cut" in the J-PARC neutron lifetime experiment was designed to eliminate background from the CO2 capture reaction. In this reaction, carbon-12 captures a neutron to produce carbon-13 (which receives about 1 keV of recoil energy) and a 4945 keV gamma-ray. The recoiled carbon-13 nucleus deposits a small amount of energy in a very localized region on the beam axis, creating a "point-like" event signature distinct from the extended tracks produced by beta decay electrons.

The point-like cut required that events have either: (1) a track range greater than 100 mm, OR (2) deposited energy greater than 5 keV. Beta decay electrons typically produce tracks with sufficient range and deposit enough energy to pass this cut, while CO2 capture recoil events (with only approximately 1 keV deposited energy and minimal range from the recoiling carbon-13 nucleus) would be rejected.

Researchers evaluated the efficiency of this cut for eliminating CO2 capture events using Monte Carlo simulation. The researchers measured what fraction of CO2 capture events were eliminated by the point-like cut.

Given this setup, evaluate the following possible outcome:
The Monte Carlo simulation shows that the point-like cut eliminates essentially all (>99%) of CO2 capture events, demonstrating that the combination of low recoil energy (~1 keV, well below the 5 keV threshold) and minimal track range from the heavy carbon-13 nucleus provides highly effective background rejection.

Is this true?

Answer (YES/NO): YES